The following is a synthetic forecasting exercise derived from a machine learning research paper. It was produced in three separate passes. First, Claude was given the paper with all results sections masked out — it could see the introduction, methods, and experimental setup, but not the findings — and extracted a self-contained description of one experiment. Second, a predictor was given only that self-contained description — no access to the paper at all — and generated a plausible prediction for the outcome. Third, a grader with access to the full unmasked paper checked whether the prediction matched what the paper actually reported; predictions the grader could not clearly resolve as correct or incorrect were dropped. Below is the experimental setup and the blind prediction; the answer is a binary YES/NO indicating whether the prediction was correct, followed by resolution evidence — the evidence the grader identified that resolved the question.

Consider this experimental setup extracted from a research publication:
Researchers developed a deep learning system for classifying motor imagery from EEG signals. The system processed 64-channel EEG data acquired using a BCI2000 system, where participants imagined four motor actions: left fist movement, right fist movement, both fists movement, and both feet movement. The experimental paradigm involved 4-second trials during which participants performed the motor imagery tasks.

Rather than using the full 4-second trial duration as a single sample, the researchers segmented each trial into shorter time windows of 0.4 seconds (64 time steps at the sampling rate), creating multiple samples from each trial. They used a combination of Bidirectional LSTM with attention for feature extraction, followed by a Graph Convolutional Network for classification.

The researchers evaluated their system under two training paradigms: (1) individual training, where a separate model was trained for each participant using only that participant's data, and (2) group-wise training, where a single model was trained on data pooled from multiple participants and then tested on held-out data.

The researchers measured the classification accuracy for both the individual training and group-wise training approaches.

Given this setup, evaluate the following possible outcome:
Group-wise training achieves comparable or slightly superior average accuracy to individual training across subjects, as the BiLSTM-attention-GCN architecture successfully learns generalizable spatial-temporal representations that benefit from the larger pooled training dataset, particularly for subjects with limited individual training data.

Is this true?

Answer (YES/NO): NO